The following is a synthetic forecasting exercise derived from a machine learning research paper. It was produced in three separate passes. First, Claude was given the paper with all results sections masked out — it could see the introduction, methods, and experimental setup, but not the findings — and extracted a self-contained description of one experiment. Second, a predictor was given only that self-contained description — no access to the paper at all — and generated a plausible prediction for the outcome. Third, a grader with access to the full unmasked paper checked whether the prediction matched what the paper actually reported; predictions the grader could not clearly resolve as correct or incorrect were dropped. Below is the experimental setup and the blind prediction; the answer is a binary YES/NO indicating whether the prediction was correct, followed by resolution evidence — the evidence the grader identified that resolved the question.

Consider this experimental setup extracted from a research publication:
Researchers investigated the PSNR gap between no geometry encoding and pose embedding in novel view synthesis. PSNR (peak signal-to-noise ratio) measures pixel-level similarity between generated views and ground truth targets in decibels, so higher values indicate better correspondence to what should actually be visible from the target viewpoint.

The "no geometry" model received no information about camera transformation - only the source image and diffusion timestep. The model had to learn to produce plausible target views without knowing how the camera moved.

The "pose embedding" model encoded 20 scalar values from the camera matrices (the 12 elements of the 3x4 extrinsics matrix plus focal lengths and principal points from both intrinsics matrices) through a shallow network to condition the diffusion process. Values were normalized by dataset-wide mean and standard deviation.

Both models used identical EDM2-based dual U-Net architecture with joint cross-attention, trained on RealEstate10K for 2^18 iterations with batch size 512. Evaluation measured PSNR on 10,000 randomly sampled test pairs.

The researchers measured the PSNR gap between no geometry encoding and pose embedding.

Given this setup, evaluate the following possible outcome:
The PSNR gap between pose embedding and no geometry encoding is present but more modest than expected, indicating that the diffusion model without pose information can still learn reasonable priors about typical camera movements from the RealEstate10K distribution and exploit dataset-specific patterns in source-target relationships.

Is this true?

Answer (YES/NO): NO